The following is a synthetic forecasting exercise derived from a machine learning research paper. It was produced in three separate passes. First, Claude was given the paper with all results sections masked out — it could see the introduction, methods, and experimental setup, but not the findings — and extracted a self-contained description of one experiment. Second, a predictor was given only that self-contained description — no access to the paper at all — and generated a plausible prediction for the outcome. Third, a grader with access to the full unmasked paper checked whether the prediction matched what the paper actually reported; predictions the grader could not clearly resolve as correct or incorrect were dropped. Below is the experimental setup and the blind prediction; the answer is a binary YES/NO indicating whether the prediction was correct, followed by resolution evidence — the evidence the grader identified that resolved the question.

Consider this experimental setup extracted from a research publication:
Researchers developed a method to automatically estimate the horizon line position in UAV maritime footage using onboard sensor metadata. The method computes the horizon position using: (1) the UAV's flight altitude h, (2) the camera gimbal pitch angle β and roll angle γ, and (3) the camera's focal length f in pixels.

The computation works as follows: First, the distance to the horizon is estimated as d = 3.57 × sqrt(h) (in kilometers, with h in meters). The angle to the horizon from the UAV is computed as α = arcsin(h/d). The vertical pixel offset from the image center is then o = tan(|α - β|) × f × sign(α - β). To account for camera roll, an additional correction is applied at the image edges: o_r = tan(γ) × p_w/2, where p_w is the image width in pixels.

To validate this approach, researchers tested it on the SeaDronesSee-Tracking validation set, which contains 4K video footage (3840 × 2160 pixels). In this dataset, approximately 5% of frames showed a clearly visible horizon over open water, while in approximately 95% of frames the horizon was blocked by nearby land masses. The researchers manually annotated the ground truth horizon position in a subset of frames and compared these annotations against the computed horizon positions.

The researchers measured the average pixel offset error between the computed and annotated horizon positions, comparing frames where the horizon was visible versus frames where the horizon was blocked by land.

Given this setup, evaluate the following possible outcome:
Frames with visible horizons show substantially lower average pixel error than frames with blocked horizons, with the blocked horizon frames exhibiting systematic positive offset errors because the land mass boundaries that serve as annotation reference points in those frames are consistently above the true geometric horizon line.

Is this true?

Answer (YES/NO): NO